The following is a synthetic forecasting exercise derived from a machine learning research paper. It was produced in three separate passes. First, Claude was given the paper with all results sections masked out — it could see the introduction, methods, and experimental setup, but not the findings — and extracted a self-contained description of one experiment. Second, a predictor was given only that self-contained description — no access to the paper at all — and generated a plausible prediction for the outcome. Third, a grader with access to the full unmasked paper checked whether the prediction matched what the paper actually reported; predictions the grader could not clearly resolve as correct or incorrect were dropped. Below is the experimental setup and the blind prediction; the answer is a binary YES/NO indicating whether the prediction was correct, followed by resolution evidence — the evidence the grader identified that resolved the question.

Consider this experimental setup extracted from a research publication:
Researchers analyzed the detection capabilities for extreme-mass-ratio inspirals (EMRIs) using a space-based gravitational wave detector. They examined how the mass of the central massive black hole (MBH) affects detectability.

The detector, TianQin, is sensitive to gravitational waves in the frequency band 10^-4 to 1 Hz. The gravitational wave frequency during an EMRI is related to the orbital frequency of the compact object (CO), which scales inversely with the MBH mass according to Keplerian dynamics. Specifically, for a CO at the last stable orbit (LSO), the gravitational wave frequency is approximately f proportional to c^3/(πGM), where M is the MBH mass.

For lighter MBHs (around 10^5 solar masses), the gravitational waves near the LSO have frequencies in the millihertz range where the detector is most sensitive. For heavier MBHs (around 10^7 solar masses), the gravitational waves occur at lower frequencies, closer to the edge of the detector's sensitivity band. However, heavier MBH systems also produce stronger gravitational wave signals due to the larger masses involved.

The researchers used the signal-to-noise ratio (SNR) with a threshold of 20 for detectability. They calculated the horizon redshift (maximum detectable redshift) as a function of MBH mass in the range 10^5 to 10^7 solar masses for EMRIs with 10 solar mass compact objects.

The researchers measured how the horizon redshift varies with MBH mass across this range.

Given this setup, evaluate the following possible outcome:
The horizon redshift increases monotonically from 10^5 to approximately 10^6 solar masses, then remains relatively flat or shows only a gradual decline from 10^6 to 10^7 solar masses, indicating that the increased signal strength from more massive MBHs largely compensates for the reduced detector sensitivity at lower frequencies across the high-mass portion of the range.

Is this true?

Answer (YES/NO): NO